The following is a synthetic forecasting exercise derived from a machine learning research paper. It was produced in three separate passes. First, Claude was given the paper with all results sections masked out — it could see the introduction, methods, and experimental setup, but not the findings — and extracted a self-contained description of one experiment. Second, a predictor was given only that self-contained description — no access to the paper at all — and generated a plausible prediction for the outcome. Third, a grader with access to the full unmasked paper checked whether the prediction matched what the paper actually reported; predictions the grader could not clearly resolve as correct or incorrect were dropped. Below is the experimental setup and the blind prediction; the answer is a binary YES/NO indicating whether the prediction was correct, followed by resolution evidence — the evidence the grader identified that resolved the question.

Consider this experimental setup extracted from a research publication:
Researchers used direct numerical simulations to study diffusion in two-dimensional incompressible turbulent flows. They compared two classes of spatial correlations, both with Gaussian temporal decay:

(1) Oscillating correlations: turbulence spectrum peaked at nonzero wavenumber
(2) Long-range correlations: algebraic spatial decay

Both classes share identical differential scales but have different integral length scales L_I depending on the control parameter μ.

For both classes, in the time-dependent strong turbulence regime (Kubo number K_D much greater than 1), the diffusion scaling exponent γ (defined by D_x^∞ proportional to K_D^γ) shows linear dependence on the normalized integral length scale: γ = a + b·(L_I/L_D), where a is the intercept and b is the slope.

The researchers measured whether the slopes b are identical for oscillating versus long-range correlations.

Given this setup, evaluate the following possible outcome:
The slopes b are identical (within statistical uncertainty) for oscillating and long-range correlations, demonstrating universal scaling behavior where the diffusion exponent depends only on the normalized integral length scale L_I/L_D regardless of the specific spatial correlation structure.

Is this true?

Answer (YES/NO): NO